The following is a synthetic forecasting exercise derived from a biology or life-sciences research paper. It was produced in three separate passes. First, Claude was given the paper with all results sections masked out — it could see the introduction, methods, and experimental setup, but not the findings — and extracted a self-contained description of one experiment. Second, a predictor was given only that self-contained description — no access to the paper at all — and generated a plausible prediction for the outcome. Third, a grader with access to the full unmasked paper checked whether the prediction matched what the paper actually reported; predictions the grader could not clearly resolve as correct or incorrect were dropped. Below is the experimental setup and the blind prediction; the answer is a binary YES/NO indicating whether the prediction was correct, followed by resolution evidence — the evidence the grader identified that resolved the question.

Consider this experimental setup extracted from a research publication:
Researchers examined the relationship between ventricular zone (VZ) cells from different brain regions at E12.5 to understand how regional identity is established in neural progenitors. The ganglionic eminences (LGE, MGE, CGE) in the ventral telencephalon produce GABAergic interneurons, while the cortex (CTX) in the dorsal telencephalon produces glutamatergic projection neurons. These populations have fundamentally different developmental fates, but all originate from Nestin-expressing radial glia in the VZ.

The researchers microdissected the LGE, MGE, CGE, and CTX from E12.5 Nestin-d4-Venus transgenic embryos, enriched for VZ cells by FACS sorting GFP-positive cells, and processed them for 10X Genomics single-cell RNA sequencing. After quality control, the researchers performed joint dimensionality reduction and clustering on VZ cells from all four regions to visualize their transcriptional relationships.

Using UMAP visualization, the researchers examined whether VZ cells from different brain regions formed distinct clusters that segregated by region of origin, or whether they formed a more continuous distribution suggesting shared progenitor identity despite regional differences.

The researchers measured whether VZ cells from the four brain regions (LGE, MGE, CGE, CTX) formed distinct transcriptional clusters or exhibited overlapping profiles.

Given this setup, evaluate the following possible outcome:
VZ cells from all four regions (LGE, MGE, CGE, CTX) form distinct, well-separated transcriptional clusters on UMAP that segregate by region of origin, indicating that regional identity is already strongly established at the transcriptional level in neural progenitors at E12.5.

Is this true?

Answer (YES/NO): NO